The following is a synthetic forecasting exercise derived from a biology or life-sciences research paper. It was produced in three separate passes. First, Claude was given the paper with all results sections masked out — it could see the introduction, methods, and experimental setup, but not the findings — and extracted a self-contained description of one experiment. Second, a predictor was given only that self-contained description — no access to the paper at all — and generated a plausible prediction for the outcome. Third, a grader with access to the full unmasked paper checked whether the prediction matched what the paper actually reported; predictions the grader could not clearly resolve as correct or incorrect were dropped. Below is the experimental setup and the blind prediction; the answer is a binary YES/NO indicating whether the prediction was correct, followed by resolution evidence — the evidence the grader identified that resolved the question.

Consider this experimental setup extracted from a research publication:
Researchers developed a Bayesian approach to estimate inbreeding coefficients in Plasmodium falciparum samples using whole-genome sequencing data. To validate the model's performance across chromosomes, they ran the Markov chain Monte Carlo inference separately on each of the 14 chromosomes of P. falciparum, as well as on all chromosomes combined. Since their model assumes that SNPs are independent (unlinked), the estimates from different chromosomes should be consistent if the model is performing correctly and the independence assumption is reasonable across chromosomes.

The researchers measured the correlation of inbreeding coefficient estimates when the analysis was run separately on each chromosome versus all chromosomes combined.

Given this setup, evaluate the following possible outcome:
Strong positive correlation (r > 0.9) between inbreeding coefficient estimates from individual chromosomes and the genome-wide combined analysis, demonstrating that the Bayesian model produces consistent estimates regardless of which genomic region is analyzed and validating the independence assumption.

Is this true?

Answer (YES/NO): YES